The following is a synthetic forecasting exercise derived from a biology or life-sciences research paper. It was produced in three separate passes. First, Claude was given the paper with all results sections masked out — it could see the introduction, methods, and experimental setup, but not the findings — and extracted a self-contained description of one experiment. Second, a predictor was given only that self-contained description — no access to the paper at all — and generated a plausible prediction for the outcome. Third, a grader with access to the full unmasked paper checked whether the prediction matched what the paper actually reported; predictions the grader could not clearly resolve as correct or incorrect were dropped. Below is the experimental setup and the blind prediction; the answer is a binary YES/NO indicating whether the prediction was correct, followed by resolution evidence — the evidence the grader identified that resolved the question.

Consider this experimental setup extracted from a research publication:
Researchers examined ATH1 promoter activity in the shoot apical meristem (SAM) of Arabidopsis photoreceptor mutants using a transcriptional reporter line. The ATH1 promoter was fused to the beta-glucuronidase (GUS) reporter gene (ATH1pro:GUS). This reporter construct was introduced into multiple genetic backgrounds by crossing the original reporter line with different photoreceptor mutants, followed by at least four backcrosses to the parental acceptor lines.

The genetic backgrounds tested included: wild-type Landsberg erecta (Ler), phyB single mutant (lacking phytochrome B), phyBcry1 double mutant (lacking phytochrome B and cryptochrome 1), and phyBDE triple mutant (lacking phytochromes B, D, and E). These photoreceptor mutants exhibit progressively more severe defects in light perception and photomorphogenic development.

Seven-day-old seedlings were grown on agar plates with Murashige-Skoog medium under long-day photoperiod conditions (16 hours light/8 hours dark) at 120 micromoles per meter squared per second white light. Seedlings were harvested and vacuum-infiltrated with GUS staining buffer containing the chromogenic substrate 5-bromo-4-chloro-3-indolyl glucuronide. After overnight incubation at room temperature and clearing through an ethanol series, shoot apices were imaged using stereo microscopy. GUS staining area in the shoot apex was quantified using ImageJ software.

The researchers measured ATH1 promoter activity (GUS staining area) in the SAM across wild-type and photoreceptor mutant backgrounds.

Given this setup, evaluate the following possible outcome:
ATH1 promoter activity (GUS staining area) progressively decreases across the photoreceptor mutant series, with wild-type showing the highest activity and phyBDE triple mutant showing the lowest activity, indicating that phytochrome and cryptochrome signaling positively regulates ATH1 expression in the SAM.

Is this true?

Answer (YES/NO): YES